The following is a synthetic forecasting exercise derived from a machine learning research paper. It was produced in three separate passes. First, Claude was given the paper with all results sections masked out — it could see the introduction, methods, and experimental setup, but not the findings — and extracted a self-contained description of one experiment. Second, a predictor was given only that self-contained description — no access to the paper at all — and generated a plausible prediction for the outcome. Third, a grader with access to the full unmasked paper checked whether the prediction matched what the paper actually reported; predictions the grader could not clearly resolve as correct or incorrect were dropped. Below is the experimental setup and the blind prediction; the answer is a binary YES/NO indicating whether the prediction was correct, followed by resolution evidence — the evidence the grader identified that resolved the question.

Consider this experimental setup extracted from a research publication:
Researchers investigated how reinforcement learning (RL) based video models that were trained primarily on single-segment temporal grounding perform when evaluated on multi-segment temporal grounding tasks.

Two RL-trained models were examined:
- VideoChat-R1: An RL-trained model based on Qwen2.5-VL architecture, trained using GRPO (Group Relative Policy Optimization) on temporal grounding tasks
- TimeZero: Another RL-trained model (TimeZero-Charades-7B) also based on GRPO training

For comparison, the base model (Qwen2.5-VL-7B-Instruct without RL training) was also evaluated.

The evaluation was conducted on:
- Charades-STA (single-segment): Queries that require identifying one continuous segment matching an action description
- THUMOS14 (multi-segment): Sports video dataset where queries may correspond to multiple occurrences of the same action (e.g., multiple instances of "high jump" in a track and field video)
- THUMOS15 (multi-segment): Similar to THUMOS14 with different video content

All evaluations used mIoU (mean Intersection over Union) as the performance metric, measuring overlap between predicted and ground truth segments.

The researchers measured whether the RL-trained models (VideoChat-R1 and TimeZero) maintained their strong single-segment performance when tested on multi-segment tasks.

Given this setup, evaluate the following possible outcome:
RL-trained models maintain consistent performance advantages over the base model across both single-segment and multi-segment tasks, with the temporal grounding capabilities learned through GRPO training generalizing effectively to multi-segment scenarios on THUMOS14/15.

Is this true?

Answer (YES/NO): NO